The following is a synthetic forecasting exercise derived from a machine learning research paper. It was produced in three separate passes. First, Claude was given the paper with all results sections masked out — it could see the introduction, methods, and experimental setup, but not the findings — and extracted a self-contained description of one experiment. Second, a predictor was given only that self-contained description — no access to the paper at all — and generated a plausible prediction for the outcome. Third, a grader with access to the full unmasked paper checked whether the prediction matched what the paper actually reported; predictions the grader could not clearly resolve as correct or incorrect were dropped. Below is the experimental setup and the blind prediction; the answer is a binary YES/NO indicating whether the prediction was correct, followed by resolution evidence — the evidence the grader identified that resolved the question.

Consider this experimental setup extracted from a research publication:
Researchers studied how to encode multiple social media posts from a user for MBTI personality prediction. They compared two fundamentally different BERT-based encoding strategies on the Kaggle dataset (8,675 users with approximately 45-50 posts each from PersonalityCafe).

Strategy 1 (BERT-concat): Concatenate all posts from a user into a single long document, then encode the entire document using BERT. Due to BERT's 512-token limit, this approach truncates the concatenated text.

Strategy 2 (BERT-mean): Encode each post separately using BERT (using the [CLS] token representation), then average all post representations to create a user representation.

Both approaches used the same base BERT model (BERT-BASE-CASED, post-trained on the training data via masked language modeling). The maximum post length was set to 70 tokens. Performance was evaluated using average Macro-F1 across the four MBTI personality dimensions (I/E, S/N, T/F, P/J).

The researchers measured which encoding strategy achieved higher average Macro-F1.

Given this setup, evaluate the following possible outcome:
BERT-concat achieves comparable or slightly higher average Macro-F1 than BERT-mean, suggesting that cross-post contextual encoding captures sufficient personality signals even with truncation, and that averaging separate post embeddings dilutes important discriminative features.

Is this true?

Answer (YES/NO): NO